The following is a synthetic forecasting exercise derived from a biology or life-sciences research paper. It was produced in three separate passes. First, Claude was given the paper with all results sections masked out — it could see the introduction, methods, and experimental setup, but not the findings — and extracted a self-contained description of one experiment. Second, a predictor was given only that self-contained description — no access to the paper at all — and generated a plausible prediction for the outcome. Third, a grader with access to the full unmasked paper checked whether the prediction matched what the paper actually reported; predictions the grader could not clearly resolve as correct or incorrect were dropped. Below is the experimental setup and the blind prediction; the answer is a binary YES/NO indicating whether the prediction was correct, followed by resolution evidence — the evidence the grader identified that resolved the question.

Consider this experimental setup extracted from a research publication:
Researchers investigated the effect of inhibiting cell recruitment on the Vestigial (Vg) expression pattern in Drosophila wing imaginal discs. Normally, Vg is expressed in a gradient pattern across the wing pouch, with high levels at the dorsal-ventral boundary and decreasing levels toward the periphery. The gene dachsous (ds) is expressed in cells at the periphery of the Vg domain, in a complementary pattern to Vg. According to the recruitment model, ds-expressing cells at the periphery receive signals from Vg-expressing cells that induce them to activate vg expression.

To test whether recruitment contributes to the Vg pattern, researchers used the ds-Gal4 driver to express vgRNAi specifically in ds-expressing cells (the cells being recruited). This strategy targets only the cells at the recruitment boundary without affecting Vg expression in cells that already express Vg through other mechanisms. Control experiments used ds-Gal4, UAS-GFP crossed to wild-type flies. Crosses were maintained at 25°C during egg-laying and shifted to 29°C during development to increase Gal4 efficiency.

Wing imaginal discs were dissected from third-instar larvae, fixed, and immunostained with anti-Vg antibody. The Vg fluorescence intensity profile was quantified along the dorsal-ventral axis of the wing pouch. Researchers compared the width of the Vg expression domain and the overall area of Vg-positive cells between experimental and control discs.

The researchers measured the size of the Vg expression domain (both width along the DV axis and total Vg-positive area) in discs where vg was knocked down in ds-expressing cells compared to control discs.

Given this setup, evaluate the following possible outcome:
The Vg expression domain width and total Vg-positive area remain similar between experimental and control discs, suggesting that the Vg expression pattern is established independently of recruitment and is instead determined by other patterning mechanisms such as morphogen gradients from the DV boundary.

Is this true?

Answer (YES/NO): NO